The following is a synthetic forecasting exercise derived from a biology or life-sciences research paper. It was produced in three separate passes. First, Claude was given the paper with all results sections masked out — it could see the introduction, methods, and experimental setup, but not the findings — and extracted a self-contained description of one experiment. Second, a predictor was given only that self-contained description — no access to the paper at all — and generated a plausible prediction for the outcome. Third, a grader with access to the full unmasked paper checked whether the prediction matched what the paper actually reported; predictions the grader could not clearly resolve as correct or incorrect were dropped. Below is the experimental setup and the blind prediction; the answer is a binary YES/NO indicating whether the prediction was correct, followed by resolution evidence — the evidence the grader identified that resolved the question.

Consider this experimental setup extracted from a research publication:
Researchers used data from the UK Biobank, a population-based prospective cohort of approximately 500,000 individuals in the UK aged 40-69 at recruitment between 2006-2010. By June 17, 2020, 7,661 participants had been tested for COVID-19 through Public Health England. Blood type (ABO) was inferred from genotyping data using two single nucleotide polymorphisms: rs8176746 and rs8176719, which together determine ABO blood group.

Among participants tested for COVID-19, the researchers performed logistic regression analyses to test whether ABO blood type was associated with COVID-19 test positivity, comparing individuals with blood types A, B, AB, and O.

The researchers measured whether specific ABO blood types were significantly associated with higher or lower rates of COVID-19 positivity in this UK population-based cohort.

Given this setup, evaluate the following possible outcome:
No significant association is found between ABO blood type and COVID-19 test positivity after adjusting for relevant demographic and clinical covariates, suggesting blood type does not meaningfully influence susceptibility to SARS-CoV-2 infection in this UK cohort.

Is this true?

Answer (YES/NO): YES